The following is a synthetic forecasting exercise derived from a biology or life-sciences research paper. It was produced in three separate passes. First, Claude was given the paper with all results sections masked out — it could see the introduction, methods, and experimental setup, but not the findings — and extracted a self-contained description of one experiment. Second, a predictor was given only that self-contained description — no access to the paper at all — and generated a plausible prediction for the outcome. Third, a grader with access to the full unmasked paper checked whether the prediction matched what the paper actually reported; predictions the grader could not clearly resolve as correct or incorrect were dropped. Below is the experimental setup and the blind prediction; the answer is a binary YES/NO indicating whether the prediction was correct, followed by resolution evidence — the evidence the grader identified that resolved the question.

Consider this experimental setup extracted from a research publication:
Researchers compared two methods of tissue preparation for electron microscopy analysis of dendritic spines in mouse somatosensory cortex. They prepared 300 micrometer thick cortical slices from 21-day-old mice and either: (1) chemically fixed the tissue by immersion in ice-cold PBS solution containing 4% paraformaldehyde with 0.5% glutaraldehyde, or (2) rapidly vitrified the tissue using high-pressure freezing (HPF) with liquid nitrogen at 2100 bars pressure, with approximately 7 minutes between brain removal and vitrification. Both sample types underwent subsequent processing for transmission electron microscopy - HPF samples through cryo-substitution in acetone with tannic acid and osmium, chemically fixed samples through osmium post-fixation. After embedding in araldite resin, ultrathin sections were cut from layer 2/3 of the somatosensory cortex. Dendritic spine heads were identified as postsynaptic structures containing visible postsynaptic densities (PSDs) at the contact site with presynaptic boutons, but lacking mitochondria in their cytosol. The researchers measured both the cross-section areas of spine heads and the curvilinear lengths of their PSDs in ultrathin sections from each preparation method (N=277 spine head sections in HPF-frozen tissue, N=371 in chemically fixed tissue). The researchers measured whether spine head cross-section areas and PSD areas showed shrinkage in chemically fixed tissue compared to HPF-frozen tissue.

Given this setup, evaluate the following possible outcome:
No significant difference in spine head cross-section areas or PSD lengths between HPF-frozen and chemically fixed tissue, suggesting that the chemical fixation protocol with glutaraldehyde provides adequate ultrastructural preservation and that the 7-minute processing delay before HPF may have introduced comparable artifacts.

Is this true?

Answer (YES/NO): NO